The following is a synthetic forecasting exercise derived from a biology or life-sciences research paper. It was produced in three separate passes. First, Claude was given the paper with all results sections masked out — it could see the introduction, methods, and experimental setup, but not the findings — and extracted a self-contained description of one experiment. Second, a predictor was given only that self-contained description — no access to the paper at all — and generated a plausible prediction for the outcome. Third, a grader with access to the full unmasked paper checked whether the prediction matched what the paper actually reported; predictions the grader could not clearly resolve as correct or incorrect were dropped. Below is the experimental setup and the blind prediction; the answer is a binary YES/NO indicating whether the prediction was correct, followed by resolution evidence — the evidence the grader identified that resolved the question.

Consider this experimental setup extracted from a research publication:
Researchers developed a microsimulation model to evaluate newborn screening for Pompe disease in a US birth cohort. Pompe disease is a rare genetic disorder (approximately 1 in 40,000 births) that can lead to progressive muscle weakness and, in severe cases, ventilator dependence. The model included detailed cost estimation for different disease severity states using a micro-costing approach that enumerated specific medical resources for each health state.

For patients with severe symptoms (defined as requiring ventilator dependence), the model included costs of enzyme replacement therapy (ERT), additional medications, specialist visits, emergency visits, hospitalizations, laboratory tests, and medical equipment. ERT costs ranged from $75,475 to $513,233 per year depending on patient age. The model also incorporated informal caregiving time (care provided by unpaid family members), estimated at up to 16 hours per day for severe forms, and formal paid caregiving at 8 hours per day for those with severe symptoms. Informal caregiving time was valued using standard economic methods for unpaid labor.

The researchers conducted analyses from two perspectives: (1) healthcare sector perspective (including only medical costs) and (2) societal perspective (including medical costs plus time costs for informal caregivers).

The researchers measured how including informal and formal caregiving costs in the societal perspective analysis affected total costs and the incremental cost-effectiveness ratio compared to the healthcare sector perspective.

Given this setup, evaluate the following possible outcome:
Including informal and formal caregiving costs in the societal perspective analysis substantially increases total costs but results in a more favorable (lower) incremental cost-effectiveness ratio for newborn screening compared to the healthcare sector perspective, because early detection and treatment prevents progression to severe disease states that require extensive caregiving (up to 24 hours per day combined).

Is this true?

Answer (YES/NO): NO